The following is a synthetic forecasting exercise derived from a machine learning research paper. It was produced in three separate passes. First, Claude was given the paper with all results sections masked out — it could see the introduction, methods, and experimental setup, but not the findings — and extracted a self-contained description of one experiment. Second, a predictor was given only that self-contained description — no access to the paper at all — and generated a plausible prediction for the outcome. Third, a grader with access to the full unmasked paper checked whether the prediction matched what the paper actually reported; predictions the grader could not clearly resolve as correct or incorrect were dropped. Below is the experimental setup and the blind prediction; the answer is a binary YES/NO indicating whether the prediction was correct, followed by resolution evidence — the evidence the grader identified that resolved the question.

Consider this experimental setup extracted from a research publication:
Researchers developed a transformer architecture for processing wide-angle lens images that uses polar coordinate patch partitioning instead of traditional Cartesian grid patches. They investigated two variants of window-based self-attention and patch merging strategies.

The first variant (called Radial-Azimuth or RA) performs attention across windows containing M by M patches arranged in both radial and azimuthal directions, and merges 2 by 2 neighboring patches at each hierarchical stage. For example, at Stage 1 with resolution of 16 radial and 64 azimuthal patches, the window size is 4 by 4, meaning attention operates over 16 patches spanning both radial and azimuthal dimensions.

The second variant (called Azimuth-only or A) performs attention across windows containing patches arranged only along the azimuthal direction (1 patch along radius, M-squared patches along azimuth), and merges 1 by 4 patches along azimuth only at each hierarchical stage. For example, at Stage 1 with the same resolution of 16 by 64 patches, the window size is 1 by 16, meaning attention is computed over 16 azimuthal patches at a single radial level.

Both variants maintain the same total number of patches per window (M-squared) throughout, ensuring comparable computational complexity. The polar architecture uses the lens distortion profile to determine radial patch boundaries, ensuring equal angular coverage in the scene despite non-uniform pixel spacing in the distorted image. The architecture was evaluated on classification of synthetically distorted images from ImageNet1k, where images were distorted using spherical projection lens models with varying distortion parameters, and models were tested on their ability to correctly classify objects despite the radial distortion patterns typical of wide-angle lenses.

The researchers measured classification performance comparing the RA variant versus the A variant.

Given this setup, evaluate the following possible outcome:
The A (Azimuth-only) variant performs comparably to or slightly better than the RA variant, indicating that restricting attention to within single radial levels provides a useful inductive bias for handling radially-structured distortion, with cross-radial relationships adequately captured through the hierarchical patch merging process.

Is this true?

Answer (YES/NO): YES